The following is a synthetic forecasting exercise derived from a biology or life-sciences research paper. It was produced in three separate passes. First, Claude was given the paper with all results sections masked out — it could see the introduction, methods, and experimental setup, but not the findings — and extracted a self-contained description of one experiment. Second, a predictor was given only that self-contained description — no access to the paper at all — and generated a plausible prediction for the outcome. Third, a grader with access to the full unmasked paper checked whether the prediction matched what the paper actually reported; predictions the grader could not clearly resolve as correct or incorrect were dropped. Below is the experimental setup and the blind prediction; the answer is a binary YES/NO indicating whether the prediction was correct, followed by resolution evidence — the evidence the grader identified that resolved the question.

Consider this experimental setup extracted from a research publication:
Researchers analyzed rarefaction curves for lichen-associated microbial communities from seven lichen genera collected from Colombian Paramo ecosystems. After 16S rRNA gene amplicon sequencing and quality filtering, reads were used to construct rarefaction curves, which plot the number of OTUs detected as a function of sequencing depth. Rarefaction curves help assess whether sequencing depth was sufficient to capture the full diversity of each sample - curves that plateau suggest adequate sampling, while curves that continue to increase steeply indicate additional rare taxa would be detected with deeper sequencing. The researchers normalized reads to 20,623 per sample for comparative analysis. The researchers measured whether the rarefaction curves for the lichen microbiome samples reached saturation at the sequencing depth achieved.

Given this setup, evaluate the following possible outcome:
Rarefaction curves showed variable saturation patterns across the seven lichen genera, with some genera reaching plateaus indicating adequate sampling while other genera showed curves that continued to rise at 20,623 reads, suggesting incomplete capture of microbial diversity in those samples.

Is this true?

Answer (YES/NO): YES